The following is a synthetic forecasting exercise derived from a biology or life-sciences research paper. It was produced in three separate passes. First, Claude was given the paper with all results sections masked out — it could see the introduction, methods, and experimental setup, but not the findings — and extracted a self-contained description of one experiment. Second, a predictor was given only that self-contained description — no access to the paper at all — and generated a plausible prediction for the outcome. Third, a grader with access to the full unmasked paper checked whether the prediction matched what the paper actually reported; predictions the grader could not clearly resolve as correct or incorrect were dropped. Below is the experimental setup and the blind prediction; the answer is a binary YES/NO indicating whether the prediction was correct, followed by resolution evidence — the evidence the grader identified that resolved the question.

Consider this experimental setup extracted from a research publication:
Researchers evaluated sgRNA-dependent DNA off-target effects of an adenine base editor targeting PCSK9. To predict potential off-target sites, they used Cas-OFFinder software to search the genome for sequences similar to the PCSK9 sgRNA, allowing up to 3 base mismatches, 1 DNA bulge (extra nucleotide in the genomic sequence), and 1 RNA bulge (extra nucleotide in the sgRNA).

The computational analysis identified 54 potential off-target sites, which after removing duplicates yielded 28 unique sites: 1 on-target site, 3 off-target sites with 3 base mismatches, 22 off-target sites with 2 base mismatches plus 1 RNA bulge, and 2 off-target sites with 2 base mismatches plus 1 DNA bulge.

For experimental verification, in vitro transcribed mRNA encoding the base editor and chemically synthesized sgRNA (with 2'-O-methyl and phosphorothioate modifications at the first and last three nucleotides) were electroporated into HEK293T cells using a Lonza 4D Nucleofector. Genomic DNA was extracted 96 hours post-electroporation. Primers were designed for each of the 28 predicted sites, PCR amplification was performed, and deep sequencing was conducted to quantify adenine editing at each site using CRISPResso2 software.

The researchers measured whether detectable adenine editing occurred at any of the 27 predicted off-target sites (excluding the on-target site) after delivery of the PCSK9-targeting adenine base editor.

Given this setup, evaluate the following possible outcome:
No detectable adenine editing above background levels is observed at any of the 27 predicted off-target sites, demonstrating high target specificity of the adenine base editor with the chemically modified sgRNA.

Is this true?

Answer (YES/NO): NO